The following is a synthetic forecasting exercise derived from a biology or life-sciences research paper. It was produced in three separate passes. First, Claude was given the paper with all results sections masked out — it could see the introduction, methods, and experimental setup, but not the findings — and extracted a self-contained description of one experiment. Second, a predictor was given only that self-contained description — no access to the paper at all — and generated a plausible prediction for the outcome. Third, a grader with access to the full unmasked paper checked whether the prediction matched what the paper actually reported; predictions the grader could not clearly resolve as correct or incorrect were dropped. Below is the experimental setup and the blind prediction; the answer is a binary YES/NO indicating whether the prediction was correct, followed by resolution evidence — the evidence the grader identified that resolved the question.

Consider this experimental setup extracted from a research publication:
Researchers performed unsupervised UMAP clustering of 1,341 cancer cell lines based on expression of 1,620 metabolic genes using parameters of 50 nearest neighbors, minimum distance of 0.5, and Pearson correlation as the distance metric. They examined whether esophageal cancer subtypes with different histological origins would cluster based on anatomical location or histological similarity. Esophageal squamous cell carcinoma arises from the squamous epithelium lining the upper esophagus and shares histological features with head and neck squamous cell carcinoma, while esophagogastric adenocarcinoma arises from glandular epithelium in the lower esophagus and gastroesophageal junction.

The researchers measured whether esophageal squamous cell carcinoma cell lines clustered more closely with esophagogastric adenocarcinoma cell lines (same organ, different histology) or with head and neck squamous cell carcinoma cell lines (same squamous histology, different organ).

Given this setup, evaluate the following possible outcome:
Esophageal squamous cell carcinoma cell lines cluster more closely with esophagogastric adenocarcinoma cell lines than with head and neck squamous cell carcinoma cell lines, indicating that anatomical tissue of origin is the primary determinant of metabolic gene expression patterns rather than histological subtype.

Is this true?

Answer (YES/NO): NO